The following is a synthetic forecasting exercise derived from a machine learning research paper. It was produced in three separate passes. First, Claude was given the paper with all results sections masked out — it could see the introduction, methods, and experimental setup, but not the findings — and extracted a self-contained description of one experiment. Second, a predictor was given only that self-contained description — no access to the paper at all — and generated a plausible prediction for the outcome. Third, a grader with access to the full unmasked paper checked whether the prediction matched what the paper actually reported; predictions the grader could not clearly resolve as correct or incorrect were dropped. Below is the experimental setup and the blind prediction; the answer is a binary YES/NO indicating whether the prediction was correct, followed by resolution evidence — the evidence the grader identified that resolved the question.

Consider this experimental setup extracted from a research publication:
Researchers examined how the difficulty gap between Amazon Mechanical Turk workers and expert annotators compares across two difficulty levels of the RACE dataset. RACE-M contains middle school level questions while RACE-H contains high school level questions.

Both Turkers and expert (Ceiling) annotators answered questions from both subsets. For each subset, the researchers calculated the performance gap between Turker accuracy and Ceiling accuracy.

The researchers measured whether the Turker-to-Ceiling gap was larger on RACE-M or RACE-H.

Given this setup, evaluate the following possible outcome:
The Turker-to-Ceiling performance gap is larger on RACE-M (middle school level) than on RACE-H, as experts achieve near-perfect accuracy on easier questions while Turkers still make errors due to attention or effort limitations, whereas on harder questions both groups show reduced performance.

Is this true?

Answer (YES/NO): NO